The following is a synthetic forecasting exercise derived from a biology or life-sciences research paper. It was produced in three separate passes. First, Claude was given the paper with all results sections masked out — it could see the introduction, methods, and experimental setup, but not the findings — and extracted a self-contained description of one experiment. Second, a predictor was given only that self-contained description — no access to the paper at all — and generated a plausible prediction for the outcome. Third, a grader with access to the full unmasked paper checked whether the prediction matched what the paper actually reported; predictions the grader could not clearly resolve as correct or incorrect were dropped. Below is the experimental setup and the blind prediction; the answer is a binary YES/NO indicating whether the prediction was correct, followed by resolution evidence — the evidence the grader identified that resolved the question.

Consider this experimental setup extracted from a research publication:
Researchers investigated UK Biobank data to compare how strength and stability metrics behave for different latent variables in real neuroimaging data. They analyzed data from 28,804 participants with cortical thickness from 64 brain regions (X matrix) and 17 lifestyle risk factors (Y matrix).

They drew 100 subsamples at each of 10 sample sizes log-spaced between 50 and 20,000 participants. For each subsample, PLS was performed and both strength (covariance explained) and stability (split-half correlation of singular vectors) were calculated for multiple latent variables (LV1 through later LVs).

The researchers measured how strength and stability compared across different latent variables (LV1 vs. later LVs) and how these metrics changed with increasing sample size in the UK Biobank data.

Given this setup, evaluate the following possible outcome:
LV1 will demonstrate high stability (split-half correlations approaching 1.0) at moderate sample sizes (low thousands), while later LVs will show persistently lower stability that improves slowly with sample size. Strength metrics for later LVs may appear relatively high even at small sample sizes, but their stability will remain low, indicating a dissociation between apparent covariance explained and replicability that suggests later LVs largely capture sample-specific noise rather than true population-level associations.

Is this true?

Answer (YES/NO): NO